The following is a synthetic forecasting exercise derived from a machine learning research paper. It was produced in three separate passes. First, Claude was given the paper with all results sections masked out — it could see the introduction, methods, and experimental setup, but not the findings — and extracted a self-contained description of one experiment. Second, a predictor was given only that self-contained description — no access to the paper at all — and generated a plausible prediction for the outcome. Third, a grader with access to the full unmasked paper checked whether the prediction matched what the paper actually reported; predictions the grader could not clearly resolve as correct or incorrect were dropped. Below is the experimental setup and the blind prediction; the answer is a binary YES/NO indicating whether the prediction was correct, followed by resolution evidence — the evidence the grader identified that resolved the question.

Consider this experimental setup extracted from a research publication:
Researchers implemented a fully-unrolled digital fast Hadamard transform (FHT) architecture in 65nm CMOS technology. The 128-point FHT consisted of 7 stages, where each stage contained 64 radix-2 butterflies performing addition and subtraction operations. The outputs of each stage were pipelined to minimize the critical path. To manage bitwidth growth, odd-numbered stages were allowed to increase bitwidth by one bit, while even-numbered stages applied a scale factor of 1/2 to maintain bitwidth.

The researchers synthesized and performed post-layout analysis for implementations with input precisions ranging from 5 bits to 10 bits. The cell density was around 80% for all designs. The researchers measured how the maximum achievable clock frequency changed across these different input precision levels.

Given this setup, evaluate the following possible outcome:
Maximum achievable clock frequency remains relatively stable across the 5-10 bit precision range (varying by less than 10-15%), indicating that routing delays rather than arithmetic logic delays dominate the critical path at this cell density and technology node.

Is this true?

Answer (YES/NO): YES